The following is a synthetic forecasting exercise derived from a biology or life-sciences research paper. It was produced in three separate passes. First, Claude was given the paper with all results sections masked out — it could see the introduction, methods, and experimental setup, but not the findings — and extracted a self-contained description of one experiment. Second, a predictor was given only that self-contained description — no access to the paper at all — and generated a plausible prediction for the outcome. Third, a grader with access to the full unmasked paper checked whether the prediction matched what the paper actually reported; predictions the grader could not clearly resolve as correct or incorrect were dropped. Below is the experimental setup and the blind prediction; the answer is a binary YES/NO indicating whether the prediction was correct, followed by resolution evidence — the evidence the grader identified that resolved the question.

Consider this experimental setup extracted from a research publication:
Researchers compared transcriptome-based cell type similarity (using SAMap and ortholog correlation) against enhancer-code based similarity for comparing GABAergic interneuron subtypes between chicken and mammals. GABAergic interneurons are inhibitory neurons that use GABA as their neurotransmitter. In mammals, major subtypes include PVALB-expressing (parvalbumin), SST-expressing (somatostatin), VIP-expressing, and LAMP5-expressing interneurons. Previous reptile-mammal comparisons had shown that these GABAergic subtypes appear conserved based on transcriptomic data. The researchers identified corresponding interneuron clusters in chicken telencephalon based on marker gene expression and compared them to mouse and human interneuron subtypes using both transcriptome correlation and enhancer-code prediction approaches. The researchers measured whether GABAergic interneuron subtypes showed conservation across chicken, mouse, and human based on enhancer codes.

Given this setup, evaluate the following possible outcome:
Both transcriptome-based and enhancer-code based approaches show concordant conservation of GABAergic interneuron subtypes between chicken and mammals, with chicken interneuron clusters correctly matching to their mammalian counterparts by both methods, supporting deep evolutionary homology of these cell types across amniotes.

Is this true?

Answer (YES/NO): YES